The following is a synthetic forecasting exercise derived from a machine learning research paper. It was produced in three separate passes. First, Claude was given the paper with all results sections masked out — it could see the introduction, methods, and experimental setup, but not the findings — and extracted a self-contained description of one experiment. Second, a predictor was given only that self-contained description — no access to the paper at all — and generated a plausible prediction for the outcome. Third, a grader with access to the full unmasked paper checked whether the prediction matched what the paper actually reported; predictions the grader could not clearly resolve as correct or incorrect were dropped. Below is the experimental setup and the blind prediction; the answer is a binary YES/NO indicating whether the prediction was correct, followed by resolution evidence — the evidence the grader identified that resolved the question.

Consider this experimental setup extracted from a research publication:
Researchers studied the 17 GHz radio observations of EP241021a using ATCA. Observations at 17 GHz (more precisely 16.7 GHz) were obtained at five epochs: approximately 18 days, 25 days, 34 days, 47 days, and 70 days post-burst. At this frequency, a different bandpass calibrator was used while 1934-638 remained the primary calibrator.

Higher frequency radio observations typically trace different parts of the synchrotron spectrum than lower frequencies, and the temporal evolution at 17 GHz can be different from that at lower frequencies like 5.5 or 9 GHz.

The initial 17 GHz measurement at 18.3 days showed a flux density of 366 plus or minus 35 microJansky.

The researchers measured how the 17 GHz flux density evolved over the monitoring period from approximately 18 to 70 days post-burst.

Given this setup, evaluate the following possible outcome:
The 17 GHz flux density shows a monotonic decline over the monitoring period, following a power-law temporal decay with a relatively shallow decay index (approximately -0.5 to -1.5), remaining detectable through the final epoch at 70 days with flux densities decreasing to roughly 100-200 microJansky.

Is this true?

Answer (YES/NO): NO